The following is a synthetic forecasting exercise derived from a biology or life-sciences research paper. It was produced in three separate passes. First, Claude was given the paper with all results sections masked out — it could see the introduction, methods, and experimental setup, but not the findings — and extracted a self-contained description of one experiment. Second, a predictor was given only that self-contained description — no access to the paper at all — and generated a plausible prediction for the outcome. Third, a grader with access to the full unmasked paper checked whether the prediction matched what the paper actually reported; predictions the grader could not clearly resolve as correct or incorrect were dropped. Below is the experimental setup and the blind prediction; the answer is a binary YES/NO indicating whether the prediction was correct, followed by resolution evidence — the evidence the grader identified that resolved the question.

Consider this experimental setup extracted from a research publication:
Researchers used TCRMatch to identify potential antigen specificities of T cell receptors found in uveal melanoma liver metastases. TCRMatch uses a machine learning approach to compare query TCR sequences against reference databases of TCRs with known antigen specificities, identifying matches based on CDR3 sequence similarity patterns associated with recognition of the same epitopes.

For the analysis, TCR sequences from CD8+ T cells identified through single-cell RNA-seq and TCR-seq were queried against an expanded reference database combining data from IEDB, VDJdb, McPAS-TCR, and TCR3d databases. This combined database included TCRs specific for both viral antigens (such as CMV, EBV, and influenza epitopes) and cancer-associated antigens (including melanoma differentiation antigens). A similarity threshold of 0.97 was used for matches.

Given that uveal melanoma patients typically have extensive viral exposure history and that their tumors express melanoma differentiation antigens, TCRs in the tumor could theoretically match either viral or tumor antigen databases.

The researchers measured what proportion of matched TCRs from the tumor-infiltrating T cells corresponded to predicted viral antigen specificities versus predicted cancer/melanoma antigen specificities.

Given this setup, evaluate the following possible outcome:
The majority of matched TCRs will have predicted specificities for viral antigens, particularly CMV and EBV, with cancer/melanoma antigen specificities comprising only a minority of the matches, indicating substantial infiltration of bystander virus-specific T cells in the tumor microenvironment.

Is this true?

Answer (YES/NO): YES